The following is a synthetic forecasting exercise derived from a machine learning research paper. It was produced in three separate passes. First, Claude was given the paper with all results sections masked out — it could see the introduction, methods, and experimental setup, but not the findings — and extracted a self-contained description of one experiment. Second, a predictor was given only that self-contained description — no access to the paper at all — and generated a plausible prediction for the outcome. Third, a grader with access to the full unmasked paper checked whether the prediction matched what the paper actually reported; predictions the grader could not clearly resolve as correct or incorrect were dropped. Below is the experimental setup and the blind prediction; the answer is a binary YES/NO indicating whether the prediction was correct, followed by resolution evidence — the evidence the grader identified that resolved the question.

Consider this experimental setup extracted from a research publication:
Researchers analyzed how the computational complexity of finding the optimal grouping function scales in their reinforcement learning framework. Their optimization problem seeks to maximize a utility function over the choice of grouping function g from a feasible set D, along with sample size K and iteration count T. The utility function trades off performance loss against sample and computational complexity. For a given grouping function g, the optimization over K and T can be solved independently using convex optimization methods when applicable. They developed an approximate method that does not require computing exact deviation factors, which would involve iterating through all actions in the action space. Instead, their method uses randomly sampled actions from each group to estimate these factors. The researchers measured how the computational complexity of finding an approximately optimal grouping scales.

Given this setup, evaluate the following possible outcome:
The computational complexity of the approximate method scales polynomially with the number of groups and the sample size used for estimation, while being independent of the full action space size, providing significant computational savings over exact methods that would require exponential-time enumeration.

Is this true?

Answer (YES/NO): NO